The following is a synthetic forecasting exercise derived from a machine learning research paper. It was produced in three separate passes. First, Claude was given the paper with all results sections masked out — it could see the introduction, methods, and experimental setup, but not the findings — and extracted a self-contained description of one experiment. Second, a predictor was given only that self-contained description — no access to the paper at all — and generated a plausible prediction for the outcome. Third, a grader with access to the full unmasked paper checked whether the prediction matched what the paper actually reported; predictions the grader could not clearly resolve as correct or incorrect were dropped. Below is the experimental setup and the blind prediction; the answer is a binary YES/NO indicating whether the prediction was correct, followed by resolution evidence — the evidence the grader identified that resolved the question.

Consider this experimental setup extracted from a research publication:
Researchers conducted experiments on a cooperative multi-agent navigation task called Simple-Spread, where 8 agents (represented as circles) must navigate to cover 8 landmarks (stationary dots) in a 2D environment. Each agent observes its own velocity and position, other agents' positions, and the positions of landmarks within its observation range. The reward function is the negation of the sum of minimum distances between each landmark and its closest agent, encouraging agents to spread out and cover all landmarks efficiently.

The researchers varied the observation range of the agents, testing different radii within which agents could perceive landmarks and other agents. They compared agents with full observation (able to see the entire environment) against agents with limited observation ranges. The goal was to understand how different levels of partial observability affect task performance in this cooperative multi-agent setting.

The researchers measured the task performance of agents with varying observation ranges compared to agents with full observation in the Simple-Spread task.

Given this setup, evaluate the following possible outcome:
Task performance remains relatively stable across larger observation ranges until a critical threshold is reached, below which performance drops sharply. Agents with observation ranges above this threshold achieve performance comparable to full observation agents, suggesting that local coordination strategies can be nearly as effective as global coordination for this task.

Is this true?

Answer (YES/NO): NO